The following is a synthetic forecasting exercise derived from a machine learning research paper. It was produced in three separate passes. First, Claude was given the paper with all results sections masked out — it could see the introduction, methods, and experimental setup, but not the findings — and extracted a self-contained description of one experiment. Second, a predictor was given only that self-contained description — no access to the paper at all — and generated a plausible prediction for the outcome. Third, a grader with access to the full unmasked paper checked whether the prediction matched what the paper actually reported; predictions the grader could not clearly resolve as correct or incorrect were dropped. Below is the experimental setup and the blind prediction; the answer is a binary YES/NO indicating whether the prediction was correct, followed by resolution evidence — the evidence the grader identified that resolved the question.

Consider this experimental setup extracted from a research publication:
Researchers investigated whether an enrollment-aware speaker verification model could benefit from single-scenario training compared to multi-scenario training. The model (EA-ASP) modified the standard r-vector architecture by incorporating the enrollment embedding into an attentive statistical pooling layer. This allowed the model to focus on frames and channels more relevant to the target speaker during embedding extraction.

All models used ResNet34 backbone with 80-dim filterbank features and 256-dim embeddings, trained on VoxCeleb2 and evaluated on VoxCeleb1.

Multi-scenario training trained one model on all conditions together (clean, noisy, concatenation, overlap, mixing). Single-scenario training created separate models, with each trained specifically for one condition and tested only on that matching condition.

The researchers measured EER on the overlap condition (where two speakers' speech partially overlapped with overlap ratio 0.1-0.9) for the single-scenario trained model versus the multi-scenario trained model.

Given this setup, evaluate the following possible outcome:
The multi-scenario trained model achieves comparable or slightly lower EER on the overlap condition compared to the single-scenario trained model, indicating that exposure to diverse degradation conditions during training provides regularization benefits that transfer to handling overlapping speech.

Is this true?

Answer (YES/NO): NO